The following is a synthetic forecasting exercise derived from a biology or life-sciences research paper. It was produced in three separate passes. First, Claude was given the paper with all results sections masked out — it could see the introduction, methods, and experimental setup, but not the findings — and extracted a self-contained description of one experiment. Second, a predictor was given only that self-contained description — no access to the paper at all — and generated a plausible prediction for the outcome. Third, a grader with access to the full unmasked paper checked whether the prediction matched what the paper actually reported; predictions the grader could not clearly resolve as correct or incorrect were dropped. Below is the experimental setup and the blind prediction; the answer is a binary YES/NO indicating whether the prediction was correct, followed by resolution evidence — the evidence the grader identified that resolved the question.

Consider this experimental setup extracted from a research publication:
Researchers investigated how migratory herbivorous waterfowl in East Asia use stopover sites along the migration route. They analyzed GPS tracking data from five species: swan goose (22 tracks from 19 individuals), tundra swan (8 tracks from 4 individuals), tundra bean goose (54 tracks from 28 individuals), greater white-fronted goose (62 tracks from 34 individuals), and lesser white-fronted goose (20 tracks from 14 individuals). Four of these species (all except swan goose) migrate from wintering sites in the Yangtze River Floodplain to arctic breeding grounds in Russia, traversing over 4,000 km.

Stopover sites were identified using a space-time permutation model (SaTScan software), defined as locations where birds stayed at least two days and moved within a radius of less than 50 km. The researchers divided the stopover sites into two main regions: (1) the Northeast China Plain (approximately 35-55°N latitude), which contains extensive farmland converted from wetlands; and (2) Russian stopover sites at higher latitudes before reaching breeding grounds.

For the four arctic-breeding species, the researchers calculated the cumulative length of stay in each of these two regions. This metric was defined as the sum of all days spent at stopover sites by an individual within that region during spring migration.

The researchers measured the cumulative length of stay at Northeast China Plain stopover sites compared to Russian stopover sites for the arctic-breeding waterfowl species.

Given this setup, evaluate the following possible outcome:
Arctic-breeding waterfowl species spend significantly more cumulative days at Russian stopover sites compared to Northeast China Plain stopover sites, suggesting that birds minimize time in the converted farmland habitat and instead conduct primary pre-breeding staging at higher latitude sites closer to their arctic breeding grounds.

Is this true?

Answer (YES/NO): NO